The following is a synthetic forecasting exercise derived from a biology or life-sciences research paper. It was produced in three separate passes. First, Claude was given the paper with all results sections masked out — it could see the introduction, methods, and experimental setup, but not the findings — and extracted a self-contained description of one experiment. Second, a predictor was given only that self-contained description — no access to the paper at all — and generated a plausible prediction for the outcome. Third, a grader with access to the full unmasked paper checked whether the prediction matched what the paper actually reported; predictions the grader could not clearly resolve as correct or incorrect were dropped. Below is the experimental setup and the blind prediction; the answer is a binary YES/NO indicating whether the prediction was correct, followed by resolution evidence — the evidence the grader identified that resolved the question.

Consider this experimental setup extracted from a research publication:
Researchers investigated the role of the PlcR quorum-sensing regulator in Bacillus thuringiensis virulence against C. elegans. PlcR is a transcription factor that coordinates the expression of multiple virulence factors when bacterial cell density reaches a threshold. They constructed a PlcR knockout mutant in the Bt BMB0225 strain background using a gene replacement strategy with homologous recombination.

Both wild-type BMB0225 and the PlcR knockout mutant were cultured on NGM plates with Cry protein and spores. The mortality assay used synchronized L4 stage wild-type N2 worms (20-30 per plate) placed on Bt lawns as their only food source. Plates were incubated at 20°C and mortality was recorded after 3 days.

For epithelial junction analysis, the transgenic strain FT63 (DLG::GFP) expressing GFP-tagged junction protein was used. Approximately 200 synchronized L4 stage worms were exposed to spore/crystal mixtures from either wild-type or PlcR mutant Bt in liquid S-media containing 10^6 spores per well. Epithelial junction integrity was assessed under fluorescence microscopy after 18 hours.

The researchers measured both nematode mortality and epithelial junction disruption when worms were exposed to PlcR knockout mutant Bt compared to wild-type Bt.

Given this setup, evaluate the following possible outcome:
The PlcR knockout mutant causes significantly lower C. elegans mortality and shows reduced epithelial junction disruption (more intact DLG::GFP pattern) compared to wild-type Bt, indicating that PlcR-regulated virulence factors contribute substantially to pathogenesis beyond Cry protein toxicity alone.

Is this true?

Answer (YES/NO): YES